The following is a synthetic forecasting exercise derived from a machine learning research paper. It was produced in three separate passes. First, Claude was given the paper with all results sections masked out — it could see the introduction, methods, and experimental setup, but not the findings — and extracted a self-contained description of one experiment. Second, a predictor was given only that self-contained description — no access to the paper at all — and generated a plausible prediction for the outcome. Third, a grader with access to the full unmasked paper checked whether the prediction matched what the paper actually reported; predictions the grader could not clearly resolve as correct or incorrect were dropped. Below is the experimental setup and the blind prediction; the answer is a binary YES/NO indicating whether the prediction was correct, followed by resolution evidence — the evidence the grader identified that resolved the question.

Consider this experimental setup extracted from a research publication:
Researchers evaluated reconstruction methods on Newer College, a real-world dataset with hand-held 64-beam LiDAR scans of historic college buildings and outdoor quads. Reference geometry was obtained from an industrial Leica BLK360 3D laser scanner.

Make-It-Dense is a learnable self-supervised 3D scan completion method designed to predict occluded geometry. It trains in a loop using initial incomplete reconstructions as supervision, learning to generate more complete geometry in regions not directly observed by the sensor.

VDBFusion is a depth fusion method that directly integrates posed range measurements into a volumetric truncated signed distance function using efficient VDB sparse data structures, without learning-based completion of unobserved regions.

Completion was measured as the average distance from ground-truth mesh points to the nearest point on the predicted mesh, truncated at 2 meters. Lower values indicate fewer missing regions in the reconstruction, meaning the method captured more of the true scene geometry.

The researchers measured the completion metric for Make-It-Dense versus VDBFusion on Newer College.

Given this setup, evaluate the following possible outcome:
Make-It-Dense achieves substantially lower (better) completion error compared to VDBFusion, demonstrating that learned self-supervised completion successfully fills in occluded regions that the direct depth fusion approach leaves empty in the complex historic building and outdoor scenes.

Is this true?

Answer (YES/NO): NO